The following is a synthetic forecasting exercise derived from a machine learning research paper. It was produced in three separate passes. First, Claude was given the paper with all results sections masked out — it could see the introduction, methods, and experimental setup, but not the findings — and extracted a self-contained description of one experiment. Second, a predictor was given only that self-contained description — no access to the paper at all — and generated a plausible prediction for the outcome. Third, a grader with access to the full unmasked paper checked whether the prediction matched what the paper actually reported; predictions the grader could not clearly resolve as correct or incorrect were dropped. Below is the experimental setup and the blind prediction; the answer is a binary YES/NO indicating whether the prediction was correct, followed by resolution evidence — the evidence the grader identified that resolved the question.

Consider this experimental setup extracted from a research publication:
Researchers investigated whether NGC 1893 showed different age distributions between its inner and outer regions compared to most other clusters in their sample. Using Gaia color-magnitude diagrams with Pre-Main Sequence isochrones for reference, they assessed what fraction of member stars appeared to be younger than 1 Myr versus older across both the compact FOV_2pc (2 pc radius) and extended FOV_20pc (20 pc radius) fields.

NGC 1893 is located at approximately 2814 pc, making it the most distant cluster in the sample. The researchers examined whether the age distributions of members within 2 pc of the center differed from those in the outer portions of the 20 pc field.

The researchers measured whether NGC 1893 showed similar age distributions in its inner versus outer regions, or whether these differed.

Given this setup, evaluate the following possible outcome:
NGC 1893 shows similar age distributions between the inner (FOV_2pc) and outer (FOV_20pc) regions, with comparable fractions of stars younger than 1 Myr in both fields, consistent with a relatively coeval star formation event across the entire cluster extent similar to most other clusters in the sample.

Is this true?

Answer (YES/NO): NO